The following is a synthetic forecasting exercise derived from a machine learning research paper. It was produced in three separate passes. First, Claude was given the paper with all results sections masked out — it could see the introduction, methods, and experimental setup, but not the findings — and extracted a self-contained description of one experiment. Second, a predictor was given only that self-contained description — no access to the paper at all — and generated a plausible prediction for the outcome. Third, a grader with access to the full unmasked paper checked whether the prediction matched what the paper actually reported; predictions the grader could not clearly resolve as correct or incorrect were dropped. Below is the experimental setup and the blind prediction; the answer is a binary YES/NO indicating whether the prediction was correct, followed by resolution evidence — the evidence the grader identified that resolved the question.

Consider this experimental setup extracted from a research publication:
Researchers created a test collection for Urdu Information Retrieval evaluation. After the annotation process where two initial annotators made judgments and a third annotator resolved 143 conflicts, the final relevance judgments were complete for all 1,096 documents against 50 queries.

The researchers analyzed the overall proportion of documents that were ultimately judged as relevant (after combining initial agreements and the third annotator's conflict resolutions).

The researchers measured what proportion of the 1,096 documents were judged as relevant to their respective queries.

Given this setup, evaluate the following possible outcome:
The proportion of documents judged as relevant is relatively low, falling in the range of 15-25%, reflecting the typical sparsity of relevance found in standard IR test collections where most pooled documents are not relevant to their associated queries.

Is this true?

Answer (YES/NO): NO